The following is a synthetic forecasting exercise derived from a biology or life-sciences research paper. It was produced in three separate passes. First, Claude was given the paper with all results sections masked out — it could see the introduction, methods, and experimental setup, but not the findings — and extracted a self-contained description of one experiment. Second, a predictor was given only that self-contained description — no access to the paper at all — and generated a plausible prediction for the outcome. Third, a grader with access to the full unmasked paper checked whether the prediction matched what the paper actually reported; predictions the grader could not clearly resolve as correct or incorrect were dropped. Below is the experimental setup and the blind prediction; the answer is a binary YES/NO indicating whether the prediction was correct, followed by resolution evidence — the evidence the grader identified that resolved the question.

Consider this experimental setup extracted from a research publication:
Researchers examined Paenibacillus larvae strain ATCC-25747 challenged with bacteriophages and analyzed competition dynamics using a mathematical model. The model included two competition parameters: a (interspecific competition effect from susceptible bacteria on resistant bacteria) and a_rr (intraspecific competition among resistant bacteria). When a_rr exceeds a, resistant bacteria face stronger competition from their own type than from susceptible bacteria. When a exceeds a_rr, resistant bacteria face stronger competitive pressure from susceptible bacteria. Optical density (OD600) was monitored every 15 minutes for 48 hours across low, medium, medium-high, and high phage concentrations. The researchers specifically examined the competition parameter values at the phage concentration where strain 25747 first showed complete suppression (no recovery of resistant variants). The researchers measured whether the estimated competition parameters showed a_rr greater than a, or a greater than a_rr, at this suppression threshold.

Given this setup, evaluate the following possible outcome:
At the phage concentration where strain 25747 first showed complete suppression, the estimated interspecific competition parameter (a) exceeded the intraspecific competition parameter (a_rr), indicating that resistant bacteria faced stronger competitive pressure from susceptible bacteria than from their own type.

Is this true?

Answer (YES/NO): NO